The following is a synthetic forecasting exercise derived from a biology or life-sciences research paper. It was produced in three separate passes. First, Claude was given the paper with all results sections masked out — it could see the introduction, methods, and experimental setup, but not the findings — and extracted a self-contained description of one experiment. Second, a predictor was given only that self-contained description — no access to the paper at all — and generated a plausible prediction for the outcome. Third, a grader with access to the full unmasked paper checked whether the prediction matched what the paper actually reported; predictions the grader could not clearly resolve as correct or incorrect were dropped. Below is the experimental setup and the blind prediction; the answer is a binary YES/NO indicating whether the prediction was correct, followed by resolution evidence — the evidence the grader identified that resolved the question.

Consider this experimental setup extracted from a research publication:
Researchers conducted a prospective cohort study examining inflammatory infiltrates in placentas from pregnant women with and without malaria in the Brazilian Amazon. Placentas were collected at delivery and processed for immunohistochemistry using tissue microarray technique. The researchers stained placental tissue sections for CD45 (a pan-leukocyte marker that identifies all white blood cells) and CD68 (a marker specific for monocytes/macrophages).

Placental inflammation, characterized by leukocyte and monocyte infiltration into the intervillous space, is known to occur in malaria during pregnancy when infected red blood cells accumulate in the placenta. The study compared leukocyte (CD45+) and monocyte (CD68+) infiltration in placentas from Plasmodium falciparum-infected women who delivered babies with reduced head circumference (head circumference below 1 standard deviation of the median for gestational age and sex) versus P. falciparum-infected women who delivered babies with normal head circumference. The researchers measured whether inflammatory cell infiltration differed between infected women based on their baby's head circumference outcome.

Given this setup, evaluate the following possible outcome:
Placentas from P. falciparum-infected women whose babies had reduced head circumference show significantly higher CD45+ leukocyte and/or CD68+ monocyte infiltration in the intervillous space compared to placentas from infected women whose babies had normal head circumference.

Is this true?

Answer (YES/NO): NO